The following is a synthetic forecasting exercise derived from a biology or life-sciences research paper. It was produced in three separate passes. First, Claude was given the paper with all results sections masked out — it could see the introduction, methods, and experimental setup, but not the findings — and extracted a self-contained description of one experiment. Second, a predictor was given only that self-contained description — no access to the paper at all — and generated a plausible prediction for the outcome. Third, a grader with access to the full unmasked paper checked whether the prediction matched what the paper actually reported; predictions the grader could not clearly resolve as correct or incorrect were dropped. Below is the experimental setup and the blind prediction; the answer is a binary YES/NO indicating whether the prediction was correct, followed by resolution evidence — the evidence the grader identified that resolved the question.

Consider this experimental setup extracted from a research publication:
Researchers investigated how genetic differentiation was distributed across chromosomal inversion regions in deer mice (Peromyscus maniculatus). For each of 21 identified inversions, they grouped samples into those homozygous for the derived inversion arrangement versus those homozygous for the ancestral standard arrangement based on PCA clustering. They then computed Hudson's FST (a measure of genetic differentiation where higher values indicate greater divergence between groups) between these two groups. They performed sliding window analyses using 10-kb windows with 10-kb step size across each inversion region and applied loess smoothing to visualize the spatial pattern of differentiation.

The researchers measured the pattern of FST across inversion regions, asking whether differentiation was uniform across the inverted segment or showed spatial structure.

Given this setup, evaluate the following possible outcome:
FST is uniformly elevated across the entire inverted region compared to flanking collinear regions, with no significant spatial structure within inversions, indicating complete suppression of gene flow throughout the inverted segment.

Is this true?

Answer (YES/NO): YES